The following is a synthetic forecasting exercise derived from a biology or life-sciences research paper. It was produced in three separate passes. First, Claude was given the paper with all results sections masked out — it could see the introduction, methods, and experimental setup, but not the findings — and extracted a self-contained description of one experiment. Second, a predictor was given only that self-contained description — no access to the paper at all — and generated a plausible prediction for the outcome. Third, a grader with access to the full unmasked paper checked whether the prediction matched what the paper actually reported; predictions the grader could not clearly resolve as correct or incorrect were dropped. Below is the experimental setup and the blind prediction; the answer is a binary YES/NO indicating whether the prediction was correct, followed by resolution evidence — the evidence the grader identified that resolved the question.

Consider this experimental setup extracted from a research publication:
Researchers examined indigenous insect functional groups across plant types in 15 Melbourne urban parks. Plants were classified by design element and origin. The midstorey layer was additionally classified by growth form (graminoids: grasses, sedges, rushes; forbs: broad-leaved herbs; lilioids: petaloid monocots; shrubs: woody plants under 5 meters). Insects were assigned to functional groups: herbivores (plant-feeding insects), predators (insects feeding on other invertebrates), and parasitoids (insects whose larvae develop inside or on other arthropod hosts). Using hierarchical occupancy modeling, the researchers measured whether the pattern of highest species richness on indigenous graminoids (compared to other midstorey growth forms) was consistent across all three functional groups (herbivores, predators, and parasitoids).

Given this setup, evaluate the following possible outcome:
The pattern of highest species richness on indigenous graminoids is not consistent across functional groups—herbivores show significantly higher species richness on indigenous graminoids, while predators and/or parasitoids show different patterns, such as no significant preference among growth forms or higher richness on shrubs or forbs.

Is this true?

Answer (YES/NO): NO